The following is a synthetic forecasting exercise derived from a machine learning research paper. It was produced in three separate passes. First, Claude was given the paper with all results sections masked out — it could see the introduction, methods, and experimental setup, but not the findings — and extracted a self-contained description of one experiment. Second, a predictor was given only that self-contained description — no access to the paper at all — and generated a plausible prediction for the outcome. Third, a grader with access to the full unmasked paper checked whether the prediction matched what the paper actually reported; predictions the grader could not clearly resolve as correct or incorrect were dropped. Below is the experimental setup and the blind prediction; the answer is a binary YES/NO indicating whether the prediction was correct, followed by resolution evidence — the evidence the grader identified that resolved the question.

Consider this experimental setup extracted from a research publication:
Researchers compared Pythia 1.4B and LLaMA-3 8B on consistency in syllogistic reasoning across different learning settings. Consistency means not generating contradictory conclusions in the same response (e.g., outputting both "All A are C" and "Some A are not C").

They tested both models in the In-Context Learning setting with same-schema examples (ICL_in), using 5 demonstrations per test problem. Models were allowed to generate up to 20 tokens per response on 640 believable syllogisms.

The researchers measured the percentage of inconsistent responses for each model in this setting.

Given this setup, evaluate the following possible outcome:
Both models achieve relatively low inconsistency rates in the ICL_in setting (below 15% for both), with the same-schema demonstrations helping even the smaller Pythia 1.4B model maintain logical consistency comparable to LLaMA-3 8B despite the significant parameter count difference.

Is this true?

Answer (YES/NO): NO